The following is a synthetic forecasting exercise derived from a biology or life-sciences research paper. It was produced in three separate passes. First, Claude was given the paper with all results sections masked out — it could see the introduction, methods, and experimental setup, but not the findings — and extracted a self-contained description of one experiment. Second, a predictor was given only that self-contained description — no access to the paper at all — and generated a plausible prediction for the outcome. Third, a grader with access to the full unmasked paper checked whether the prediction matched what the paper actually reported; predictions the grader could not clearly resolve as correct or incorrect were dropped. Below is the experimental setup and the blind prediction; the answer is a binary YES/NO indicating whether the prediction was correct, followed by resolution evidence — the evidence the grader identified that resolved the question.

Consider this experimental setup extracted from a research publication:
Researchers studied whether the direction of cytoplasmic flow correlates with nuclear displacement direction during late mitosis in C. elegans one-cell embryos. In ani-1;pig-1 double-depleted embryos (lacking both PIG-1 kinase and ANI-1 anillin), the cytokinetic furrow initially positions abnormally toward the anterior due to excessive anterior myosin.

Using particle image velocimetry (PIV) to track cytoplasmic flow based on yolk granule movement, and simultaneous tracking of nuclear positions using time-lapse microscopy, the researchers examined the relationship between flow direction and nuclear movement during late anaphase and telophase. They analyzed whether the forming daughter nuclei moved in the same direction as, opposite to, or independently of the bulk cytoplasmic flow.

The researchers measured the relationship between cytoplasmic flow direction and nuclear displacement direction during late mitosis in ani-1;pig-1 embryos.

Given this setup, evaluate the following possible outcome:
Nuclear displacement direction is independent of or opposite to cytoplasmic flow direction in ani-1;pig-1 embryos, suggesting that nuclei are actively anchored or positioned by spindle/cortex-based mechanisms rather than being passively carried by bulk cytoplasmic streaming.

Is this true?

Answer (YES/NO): NO